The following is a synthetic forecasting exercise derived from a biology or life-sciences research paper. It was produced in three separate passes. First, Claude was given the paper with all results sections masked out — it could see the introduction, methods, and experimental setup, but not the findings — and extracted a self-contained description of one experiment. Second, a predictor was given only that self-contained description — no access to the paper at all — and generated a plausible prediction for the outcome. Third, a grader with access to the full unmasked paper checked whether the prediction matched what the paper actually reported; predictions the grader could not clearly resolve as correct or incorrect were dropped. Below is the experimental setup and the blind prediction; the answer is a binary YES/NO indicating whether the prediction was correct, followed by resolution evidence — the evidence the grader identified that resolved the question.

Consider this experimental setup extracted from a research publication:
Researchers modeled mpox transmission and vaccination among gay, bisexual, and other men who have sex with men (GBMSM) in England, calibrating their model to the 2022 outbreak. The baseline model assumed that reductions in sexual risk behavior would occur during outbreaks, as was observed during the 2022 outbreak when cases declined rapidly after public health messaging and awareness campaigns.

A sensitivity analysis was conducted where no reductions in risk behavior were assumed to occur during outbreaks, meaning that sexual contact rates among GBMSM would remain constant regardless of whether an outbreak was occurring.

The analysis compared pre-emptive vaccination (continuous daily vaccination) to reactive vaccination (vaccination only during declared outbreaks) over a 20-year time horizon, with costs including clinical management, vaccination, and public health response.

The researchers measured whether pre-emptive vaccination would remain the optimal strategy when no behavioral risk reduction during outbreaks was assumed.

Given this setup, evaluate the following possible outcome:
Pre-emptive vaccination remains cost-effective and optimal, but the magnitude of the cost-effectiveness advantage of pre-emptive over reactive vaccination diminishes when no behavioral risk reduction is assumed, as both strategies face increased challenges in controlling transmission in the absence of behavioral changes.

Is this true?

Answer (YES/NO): NO